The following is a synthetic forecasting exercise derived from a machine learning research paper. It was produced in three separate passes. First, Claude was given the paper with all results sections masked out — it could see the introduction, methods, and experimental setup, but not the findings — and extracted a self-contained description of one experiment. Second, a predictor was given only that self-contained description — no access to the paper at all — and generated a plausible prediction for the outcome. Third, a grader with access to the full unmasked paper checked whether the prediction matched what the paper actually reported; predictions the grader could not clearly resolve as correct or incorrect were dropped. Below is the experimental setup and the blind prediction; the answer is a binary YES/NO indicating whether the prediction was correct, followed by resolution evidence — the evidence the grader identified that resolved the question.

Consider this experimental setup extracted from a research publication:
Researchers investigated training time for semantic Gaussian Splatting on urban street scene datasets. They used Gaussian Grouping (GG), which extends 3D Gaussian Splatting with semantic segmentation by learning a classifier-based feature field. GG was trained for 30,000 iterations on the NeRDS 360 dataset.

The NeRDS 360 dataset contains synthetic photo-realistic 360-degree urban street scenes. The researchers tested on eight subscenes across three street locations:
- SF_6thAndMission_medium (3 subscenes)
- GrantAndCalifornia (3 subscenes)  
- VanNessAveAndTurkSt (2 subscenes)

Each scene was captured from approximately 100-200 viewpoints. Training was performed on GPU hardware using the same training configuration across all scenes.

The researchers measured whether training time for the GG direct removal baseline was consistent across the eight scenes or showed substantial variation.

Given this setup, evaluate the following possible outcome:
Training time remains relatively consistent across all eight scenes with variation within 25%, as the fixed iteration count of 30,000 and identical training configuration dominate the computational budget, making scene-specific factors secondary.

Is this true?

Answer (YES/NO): NO